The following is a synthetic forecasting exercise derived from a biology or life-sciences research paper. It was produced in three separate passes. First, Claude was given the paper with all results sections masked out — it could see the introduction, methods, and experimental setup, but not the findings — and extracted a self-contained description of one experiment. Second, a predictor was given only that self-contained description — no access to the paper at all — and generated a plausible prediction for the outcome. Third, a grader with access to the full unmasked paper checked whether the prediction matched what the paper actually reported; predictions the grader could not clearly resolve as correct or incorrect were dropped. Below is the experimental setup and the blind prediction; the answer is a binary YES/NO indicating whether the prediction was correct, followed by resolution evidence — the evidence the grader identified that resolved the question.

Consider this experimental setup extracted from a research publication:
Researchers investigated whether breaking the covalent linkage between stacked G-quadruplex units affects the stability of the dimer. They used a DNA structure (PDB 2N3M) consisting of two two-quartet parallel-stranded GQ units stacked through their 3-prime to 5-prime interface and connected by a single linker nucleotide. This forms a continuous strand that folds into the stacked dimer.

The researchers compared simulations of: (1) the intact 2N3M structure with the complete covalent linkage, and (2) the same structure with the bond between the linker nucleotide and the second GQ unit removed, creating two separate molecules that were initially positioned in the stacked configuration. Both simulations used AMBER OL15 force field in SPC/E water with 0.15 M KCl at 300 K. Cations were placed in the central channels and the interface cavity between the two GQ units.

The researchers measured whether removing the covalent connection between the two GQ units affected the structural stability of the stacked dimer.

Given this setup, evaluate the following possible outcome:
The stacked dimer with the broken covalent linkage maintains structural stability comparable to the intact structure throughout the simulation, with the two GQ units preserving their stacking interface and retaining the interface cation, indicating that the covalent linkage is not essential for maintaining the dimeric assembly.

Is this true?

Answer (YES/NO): NO